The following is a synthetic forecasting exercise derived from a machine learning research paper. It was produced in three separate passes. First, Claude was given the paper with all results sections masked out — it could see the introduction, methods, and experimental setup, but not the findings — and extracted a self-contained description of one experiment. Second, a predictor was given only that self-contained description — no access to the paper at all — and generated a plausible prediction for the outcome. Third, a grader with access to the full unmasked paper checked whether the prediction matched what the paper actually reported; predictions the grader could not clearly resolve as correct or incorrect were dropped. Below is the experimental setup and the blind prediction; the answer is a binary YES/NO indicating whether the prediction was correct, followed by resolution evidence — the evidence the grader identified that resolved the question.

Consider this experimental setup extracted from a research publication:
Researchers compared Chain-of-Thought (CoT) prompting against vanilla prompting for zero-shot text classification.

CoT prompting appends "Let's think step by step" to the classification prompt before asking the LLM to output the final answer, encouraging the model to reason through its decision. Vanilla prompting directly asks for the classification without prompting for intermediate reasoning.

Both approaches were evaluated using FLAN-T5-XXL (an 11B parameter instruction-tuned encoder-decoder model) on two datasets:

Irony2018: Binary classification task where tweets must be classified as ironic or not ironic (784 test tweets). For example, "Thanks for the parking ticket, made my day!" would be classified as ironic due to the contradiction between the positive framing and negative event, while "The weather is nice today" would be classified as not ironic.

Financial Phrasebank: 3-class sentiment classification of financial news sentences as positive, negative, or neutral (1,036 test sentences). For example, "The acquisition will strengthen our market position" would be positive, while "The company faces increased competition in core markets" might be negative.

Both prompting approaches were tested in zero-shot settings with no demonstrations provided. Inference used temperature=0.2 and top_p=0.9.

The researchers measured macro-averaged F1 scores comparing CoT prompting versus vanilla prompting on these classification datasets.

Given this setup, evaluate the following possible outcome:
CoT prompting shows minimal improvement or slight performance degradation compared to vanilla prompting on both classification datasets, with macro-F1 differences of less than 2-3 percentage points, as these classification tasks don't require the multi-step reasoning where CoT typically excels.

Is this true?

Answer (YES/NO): NO